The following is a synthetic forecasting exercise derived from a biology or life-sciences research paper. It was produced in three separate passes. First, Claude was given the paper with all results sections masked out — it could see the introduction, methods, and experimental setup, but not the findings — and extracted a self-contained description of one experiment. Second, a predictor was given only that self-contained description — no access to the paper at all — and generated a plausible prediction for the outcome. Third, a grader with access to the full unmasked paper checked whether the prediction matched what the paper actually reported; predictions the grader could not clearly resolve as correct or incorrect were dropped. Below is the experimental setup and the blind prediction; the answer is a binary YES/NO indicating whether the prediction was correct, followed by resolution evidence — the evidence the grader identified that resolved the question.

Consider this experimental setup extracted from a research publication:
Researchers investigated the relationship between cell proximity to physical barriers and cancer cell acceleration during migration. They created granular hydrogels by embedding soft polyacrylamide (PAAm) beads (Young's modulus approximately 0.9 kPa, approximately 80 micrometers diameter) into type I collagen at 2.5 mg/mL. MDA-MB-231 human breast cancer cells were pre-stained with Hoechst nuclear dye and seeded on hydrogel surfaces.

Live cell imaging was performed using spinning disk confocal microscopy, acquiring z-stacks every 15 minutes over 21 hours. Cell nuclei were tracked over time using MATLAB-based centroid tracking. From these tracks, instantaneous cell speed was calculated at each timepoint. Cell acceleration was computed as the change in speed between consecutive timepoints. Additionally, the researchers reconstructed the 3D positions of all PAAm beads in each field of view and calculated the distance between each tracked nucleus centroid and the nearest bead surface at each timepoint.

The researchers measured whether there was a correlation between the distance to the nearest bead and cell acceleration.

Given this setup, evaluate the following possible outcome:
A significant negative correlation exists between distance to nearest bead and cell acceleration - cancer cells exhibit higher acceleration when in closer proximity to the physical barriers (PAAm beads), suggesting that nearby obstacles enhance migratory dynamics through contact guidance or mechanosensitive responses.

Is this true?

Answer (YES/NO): NO